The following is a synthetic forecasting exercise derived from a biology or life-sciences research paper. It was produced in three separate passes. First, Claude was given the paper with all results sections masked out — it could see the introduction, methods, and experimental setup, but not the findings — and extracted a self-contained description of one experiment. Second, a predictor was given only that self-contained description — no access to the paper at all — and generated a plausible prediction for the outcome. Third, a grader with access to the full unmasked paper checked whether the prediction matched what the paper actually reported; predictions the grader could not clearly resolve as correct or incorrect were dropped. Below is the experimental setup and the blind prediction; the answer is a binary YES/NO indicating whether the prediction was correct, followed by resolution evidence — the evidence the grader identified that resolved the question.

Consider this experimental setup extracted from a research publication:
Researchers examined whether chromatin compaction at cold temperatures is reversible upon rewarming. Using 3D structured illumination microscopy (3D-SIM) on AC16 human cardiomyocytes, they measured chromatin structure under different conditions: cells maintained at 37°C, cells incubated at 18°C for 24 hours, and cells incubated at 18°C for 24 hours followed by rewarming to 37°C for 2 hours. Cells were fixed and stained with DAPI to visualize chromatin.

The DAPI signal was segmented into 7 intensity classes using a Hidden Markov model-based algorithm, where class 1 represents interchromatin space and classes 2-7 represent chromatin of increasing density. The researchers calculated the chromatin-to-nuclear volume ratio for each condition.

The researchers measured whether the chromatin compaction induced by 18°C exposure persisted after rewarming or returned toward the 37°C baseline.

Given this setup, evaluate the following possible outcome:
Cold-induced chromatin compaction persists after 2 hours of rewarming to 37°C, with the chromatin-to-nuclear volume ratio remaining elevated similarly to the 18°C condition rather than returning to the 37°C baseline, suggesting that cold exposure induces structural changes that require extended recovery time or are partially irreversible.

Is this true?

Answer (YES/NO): NO